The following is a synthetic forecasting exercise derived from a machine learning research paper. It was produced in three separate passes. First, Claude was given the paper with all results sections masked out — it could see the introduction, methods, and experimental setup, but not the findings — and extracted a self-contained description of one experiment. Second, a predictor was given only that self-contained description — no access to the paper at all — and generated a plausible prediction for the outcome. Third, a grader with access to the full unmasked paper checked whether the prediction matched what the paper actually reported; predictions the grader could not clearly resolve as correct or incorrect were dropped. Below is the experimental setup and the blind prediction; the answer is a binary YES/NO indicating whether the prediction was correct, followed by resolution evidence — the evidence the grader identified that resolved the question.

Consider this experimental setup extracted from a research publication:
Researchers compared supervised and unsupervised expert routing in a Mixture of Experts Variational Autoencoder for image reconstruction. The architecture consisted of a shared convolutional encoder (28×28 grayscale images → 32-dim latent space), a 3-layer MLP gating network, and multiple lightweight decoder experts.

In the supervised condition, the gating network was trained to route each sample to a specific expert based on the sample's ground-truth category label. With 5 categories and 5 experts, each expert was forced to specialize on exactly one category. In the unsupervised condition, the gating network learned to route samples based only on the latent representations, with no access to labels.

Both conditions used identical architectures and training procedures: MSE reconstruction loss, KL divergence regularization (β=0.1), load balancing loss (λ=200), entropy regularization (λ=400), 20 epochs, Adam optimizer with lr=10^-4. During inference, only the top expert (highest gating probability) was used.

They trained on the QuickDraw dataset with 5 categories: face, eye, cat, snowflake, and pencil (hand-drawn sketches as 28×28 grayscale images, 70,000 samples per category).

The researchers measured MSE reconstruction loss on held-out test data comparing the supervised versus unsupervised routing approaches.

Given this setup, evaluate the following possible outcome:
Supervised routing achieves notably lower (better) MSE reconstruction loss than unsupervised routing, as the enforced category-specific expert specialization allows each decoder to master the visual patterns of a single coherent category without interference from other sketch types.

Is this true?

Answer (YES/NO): NO